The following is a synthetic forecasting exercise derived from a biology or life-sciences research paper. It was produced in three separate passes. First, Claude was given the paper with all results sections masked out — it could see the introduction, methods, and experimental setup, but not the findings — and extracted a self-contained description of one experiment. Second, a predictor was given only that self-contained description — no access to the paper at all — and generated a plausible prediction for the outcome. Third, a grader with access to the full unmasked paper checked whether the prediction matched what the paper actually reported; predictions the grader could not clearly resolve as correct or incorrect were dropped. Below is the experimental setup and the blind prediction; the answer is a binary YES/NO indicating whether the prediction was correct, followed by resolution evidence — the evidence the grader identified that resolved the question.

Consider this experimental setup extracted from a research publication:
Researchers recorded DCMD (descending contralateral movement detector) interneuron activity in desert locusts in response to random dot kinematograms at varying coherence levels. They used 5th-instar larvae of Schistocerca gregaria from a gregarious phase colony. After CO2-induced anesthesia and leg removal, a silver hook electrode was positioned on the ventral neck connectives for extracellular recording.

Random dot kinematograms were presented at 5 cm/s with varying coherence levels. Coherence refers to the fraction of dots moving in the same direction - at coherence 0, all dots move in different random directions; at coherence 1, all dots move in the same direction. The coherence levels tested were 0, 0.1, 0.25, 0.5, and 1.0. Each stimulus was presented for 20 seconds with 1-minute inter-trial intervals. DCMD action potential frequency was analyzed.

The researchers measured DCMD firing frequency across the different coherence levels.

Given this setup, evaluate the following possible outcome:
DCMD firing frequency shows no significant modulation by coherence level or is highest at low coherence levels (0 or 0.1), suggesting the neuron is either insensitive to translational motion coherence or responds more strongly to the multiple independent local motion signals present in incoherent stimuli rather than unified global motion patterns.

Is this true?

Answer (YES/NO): YES